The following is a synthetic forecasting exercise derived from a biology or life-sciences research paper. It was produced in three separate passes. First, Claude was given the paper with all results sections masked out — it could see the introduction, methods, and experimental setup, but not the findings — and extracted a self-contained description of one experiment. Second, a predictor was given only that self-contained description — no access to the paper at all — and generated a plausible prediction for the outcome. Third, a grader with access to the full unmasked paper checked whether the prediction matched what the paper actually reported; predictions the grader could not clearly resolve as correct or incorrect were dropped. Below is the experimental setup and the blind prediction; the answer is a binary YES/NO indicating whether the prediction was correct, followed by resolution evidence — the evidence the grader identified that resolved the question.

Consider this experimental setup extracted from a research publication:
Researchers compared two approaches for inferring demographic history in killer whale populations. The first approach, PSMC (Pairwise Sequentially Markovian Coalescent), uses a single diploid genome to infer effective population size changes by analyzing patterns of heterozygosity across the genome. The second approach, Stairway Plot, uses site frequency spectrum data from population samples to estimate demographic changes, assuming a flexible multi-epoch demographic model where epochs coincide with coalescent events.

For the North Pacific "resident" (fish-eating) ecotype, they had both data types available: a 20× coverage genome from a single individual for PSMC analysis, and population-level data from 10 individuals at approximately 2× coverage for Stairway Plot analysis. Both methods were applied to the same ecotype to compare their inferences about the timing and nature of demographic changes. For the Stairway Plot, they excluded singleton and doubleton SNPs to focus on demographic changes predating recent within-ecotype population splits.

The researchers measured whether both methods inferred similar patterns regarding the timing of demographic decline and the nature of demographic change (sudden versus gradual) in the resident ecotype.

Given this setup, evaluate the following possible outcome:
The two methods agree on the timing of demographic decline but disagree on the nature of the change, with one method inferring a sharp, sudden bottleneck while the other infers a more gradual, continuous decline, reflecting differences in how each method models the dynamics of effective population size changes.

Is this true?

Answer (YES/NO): YES